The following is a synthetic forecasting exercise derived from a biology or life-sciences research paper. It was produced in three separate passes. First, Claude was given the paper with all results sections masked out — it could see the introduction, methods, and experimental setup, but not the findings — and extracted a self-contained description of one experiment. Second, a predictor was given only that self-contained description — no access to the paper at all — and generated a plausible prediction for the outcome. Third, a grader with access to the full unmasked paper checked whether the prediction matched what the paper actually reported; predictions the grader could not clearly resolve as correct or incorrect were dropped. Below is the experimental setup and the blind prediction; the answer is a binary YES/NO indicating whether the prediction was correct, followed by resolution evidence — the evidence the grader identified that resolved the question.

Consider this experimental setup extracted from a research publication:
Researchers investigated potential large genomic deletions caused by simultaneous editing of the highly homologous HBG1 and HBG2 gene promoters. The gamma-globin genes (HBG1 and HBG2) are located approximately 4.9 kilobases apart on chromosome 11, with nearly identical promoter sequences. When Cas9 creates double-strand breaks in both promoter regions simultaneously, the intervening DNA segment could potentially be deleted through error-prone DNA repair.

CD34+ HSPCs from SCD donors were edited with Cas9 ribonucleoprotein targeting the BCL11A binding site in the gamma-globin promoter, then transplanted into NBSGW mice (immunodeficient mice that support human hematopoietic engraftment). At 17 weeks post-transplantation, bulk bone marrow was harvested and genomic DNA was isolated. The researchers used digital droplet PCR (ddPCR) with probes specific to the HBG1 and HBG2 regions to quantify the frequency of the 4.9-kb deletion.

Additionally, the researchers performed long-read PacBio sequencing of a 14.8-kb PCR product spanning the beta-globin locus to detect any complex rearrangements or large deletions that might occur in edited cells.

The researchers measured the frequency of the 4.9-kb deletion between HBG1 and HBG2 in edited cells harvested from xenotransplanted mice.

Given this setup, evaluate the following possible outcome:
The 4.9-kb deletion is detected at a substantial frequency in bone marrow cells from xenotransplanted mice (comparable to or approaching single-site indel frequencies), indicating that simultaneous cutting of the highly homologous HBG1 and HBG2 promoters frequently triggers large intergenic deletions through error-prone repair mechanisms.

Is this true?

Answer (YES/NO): NO